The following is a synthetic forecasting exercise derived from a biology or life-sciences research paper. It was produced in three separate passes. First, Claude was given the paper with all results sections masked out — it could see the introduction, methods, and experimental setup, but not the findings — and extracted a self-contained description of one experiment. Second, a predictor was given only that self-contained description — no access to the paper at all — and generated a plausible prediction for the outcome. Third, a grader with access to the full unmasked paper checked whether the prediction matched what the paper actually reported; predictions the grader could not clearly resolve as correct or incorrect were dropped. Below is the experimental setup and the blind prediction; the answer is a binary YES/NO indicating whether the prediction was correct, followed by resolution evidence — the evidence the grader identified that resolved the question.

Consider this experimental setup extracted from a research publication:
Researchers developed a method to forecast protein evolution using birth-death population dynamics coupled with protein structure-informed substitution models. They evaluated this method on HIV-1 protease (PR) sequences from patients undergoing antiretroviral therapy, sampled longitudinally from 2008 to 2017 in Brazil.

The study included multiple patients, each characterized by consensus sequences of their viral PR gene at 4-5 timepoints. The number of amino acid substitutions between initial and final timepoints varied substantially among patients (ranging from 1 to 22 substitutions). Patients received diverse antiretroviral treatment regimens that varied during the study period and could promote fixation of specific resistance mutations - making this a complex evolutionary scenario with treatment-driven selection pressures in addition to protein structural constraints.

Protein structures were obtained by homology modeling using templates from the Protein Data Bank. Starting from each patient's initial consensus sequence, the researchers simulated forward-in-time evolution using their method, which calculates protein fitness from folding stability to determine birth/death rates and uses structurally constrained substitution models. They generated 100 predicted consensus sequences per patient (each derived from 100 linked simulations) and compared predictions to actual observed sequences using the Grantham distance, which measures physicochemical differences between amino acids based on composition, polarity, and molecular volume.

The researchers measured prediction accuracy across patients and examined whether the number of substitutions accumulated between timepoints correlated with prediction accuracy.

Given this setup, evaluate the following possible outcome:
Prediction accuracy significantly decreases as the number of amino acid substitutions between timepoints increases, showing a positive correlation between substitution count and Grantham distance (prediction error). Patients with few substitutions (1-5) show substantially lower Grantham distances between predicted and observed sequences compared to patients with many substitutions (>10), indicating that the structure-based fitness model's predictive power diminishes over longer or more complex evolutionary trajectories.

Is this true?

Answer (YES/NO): NO